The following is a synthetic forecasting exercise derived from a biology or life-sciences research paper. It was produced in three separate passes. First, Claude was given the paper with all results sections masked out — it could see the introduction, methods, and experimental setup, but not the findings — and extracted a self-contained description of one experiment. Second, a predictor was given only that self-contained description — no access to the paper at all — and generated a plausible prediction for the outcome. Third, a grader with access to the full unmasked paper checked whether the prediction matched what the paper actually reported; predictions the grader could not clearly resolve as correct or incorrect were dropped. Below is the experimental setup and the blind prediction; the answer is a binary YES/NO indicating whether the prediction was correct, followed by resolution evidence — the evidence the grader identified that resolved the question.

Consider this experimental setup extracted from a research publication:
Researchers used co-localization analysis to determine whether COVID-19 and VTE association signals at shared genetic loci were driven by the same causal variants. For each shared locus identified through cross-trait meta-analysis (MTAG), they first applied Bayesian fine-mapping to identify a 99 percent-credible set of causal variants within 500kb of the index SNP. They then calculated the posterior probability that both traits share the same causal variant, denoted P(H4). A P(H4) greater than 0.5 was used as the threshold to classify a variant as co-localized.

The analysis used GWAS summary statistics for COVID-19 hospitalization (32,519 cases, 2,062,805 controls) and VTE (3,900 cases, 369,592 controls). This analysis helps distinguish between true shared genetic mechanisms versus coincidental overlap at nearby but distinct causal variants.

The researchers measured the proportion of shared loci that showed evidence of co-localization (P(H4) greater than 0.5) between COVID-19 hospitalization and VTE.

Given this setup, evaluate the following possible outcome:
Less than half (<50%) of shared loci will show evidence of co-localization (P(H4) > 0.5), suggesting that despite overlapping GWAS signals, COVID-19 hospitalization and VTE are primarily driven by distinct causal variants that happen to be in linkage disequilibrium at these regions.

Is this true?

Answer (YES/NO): YES